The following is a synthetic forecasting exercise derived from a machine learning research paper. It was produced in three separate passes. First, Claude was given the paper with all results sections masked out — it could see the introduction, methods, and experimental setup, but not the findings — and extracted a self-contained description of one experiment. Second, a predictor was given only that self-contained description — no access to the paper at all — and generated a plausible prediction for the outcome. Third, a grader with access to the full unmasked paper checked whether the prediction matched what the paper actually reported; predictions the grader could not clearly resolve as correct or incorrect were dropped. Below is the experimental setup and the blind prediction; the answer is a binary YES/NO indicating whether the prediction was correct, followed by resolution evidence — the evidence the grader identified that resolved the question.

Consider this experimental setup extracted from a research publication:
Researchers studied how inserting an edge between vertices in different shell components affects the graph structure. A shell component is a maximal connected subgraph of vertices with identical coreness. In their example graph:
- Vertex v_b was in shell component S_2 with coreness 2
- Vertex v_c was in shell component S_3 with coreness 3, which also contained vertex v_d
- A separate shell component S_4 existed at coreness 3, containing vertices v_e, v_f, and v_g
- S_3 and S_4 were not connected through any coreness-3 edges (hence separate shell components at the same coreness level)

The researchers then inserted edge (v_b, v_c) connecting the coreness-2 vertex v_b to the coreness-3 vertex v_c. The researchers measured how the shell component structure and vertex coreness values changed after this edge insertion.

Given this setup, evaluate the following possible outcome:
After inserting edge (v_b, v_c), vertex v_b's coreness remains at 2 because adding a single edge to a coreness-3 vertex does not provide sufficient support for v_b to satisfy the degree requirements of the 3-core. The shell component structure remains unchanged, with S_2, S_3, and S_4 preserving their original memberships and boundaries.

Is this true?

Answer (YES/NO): NO